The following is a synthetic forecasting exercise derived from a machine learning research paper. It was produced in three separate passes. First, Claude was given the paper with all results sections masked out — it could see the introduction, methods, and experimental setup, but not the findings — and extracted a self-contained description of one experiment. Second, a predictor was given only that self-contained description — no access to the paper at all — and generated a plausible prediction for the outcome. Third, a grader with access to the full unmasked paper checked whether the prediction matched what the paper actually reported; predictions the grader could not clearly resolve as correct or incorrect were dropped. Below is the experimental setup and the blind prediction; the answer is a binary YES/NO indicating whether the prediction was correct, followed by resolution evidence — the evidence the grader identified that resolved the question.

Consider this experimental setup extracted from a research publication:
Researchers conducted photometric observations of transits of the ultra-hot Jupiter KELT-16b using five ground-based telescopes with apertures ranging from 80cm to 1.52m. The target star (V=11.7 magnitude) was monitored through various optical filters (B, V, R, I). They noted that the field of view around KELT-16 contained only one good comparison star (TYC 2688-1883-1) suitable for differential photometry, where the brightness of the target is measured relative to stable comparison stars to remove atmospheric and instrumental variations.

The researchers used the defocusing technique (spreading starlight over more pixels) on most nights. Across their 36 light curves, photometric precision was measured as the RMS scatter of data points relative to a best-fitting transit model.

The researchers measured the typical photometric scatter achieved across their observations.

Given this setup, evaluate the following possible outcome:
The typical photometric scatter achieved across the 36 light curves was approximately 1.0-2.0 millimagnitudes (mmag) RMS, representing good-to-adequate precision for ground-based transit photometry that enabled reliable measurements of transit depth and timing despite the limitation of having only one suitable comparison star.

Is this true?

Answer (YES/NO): YES